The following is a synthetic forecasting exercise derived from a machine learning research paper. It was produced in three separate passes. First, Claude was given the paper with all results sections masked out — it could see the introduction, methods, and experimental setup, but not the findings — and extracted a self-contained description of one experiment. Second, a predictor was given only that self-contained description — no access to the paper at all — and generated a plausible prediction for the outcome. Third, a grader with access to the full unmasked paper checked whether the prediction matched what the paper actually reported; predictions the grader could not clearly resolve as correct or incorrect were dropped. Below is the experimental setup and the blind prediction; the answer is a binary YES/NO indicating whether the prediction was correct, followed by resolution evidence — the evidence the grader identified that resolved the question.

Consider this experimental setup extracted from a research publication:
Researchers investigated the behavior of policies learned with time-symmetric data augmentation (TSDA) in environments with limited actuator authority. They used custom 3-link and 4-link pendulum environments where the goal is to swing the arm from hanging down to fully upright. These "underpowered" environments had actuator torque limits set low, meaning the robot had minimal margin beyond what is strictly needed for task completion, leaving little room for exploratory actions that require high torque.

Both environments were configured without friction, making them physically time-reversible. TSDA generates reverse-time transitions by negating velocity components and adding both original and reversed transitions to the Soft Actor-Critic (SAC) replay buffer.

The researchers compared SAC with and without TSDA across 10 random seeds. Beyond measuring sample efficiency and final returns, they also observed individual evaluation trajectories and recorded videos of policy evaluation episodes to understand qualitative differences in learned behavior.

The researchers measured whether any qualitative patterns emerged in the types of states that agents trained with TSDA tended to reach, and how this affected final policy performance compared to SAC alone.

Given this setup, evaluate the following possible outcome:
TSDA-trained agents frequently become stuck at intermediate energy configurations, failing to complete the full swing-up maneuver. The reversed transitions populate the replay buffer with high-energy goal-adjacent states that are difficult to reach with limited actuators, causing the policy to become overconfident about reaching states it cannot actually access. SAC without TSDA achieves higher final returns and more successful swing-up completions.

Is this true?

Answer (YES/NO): NO